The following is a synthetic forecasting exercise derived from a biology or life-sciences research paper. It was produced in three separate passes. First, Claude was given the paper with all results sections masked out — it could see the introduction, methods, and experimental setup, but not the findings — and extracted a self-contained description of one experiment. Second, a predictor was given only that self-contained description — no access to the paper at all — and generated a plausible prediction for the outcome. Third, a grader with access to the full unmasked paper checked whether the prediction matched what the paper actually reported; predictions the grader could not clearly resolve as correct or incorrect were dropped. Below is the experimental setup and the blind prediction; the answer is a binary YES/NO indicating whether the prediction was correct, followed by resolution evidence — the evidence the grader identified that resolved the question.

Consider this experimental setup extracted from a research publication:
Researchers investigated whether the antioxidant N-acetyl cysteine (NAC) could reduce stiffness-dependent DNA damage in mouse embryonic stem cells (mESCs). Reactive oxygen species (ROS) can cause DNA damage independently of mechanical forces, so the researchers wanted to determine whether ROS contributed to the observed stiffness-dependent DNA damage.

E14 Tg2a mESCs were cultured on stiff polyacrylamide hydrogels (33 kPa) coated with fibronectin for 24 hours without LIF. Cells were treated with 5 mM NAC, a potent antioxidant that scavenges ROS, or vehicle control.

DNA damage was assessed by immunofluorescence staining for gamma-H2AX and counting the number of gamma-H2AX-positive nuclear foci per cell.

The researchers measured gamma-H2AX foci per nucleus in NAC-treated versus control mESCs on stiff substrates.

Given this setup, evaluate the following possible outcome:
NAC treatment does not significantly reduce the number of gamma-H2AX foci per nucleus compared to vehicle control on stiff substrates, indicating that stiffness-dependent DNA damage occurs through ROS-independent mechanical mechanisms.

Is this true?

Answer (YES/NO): YES